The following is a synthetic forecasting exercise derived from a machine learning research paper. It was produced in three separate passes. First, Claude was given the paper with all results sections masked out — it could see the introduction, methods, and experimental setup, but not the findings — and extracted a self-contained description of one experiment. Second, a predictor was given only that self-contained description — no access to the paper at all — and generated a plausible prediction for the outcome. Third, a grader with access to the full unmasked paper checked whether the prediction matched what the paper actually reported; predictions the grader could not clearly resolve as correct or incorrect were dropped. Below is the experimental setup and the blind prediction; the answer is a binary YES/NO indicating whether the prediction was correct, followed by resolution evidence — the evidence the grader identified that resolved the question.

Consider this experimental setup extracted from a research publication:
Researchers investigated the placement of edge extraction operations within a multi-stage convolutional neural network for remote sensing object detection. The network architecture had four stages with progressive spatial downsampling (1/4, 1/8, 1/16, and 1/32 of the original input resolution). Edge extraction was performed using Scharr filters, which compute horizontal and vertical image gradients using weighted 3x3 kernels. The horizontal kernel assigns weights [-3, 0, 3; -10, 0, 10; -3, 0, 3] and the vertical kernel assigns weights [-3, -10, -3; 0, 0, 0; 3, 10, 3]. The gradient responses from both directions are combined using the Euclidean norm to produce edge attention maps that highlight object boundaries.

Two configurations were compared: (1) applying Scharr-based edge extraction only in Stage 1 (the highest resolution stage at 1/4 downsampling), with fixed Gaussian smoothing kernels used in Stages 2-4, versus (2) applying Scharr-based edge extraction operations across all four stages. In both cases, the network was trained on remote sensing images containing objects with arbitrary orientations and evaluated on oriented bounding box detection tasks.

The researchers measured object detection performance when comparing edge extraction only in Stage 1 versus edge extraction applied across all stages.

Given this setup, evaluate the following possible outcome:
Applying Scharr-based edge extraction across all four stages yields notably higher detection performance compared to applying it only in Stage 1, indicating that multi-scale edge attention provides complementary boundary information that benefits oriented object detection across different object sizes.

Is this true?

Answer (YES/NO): NO